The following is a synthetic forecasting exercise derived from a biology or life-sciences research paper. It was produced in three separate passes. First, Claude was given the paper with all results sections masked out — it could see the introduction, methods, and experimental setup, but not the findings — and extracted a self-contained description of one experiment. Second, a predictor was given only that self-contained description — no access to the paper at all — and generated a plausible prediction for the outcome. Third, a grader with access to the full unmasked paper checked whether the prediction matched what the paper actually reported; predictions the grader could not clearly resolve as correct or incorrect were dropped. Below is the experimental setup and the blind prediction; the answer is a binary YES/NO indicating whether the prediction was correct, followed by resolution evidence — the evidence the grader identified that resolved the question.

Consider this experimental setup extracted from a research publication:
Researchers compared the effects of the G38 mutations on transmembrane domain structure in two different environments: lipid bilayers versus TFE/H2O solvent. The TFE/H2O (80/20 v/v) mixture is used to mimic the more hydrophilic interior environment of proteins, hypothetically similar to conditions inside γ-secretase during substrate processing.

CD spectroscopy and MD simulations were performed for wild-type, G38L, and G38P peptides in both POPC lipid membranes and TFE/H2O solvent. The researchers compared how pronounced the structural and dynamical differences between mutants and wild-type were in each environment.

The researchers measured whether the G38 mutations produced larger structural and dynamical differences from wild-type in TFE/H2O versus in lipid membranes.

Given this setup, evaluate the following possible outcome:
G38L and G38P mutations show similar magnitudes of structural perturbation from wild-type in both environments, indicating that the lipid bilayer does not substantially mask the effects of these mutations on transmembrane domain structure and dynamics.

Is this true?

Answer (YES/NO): NO